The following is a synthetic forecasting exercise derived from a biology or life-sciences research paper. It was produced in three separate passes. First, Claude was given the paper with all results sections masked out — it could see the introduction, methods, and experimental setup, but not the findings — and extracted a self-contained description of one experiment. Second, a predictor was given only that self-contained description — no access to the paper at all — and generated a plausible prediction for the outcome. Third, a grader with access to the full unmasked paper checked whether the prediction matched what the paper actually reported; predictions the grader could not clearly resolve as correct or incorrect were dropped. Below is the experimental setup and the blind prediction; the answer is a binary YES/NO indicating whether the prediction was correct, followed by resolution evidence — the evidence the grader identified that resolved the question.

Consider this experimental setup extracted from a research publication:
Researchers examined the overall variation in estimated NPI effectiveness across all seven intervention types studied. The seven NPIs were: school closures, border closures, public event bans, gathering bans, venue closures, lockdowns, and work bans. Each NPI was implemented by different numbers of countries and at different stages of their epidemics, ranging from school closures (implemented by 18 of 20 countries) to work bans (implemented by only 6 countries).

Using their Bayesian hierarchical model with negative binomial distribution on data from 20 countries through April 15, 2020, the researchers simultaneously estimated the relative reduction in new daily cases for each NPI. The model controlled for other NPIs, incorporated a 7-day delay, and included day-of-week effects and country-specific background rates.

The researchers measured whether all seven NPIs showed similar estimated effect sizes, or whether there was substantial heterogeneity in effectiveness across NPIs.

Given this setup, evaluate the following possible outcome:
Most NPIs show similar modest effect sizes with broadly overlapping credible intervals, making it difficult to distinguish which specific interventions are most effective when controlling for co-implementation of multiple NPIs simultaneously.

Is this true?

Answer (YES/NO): NO